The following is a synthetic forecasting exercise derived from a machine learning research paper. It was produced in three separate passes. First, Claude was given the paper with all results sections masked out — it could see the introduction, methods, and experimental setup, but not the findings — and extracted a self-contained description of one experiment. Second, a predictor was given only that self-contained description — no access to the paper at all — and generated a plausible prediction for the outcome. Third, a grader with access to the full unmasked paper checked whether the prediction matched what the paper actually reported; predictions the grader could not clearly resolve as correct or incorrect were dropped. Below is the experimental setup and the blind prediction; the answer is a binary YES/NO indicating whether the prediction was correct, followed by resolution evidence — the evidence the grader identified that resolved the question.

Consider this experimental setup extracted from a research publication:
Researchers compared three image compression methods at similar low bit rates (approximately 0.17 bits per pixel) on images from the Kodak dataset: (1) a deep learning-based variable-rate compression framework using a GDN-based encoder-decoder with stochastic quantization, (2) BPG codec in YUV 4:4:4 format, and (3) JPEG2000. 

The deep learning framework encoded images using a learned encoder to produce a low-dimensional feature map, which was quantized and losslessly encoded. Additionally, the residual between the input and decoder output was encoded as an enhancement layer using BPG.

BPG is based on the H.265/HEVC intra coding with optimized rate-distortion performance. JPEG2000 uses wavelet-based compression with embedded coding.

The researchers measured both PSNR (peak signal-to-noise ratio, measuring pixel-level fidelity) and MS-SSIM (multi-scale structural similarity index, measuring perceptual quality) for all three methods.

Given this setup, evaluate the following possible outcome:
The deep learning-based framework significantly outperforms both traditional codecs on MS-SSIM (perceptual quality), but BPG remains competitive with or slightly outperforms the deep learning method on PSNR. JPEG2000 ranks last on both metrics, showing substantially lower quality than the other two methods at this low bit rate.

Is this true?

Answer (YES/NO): YES